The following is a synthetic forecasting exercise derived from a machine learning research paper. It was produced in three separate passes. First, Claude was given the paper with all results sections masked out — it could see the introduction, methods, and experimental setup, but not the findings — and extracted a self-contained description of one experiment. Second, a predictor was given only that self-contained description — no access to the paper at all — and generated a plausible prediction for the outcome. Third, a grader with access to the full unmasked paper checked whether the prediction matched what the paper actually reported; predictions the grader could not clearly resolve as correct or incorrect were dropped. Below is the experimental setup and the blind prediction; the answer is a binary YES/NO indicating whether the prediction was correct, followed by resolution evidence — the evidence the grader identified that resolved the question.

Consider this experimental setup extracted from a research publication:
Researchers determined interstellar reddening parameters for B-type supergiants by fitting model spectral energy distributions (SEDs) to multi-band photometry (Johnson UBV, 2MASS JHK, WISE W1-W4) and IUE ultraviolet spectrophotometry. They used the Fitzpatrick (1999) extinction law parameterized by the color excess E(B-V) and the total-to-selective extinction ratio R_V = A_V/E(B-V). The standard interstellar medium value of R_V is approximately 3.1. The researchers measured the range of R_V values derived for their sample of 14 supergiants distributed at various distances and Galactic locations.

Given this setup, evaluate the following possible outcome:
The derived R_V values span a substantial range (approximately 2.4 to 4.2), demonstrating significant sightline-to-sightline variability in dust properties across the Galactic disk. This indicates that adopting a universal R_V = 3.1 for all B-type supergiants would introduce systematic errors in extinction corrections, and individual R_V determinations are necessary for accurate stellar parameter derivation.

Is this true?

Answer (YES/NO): NO